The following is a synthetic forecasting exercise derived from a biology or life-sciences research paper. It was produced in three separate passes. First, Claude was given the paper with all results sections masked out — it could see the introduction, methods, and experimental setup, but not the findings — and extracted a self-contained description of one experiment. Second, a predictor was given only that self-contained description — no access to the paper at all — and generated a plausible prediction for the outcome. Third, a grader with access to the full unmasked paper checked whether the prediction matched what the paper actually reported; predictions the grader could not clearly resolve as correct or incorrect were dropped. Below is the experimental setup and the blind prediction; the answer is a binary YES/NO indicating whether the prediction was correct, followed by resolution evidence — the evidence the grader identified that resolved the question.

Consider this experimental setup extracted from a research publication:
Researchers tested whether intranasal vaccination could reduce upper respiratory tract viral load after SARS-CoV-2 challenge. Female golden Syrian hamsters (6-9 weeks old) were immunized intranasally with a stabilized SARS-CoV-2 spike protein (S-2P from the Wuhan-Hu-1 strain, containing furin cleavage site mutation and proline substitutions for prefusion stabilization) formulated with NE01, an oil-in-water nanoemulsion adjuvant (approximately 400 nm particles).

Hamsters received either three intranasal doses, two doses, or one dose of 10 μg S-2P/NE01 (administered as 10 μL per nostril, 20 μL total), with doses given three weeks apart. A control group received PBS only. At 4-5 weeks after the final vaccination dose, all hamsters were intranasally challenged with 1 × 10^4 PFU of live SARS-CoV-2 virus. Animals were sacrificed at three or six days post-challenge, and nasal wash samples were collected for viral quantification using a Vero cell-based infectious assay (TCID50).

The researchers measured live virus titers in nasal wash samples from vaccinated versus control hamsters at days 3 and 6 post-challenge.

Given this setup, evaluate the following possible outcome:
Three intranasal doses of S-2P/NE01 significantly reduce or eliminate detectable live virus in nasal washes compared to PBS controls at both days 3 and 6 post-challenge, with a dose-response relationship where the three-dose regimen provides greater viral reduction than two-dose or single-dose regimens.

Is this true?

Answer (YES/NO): NO